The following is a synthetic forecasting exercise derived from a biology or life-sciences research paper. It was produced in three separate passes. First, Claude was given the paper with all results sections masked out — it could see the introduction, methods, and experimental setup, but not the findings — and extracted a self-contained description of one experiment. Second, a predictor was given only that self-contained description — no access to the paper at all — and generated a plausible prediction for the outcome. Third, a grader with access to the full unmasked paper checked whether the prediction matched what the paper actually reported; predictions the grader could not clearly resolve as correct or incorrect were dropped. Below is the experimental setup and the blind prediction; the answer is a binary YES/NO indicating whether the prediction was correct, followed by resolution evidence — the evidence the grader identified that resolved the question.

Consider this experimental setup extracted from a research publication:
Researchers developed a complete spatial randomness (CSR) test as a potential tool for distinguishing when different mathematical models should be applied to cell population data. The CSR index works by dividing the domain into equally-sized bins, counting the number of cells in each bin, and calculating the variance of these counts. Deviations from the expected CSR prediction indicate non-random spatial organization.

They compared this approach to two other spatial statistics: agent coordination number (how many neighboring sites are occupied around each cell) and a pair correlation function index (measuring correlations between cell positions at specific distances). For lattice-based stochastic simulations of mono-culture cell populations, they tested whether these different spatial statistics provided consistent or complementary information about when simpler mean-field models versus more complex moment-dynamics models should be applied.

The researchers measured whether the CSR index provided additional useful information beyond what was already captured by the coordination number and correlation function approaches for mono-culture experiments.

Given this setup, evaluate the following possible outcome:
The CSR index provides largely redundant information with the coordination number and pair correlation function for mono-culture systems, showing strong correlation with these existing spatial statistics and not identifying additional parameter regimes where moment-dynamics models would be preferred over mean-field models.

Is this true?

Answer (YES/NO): YES